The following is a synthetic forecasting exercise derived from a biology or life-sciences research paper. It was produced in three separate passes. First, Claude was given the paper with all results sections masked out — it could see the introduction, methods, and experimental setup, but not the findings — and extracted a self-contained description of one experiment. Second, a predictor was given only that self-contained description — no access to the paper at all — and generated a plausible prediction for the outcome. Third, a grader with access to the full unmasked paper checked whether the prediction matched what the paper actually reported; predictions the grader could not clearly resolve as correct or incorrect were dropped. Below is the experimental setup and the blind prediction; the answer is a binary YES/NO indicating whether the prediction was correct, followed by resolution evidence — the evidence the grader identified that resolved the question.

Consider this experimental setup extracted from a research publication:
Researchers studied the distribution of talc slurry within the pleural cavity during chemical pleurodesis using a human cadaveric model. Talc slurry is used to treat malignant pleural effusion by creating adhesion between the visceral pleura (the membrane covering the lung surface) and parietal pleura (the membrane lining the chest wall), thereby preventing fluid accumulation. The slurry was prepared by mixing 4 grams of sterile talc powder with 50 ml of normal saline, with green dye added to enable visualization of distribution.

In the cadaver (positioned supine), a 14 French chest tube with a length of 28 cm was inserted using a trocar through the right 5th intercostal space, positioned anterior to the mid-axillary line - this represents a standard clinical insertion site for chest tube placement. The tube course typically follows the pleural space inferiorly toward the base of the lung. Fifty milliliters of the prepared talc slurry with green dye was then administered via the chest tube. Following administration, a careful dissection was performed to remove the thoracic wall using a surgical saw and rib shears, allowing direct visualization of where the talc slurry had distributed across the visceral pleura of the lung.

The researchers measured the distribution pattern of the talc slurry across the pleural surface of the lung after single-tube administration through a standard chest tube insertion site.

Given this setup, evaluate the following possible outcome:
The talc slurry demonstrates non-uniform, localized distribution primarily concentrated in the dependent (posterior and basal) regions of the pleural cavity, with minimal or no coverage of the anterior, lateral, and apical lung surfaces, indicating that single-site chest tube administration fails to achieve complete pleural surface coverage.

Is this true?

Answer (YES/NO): YES